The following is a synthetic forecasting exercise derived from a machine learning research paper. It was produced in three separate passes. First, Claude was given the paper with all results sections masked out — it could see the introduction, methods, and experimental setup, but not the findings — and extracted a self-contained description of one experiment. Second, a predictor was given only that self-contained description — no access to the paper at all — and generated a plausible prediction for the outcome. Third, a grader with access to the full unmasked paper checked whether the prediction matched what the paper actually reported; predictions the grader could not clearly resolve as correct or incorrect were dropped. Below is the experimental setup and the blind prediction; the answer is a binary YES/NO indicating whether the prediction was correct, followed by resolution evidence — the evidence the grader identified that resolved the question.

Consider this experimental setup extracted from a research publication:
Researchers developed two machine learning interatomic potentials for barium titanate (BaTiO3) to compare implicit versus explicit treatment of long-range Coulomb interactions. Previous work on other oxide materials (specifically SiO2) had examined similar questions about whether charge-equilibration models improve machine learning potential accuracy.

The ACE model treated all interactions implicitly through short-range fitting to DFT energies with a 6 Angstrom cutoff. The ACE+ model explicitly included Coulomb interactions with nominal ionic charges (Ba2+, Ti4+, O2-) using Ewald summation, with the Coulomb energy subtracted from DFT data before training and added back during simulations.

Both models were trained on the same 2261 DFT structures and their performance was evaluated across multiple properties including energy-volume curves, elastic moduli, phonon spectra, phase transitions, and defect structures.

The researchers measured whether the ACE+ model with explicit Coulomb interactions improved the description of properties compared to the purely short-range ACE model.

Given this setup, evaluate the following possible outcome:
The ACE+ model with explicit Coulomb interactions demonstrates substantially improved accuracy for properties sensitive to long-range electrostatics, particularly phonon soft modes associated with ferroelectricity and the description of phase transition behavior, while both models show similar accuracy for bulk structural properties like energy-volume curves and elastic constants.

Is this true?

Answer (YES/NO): NO